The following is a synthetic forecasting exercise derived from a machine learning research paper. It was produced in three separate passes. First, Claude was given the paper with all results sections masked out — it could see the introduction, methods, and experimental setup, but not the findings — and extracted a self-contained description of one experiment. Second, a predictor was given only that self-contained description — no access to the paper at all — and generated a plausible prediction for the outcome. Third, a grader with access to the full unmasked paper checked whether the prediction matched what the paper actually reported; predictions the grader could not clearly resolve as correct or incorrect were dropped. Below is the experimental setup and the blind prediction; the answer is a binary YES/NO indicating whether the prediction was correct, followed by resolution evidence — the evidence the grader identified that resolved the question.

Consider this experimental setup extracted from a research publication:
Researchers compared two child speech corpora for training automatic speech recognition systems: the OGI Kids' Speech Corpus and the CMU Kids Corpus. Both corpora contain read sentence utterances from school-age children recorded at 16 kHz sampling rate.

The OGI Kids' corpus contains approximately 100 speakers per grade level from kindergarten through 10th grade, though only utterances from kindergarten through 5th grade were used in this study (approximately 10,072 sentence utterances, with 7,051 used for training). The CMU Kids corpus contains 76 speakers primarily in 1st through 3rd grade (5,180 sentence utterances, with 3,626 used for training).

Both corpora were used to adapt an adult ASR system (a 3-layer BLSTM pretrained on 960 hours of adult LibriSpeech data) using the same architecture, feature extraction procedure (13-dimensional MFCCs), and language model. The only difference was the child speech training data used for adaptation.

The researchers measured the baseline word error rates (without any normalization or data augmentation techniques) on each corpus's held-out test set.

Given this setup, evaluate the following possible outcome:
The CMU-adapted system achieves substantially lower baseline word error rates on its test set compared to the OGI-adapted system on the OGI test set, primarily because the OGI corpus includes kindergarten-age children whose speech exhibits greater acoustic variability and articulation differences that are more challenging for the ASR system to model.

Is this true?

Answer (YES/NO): NO